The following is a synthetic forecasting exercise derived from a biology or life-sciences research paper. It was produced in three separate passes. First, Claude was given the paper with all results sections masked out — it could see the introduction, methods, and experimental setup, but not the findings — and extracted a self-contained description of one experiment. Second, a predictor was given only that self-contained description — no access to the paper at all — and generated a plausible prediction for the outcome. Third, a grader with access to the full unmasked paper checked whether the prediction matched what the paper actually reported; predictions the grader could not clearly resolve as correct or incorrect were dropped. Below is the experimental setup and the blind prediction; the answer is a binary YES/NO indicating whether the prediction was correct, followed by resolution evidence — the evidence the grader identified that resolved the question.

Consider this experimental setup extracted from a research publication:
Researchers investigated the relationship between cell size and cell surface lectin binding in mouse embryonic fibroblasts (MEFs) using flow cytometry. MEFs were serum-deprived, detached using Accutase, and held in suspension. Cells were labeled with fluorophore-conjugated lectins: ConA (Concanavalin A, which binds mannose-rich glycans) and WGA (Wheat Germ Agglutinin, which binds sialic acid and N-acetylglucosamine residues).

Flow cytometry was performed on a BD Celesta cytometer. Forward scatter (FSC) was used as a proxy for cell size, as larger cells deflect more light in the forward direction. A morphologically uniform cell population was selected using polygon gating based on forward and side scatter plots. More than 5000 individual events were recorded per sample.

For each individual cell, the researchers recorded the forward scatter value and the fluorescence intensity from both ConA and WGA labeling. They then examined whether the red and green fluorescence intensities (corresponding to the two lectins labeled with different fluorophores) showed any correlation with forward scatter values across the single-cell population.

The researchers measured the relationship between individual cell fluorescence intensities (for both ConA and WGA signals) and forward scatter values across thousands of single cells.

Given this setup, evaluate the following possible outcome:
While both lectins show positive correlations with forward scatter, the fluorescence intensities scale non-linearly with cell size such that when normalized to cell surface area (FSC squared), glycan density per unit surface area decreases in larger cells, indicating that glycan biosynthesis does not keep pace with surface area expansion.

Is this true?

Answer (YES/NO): NO